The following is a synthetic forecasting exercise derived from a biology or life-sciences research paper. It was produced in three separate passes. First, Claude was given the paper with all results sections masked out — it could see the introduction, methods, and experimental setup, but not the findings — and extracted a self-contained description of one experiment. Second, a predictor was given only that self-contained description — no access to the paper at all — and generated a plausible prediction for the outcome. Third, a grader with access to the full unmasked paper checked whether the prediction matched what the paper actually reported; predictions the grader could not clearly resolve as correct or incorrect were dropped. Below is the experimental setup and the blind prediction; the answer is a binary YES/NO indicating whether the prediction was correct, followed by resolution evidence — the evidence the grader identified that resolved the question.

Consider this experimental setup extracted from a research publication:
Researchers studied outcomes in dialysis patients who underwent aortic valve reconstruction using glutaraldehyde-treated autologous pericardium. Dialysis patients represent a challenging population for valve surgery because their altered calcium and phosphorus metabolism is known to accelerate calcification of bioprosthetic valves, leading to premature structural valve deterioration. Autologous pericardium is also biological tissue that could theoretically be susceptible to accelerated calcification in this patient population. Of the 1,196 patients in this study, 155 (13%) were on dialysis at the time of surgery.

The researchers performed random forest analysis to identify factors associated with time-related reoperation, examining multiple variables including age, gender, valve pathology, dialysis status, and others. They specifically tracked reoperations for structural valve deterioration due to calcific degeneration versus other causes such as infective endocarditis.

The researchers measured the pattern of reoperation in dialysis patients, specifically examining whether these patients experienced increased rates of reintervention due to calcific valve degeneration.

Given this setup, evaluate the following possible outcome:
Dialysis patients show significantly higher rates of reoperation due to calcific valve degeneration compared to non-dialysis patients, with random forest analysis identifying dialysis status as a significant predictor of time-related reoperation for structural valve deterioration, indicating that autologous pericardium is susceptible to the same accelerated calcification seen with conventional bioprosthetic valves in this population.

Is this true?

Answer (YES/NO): NO